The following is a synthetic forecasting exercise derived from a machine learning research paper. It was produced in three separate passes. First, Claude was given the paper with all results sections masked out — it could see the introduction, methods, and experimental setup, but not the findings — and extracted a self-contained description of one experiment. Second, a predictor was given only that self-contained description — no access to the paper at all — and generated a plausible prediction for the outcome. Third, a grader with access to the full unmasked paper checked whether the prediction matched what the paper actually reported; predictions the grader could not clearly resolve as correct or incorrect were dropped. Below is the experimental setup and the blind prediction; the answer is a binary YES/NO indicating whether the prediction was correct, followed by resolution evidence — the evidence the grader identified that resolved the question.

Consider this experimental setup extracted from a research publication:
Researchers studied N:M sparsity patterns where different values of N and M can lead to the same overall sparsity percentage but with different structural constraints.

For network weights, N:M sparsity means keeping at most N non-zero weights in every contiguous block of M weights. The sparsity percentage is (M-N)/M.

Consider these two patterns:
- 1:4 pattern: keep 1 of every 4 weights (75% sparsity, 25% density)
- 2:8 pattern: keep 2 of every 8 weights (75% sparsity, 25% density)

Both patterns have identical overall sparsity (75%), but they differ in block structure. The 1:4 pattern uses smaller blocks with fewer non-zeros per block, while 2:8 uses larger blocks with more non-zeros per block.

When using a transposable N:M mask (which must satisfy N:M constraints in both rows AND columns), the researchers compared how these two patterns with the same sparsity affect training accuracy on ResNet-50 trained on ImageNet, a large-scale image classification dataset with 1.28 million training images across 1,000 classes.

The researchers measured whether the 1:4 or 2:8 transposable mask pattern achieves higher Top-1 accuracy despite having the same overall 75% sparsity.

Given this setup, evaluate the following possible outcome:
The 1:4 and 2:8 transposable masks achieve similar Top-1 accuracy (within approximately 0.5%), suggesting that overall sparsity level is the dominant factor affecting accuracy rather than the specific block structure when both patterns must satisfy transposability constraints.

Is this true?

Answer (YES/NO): YES